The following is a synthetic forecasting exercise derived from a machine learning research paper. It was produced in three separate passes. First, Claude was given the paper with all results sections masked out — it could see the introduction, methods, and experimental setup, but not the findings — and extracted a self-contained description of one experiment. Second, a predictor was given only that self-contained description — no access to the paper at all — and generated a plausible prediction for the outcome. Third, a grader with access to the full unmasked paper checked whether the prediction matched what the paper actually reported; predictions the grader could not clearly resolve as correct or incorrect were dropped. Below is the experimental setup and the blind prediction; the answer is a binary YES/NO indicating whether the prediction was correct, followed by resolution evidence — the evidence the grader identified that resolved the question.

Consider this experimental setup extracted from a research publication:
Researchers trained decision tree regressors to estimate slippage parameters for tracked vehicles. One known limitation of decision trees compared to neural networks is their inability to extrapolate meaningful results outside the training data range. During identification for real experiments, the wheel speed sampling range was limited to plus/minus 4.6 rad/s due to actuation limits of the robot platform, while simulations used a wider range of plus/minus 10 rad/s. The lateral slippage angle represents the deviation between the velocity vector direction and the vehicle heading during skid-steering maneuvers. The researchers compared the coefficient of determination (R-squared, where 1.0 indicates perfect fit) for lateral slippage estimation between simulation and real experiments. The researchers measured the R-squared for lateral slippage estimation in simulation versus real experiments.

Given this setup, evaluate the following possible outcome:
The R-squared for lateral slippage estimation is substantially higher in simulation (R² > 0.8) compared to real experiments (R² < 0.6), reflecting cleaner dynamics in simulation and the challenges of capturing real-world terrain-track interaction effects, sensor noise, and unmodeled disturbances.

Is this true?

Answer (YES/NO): NO